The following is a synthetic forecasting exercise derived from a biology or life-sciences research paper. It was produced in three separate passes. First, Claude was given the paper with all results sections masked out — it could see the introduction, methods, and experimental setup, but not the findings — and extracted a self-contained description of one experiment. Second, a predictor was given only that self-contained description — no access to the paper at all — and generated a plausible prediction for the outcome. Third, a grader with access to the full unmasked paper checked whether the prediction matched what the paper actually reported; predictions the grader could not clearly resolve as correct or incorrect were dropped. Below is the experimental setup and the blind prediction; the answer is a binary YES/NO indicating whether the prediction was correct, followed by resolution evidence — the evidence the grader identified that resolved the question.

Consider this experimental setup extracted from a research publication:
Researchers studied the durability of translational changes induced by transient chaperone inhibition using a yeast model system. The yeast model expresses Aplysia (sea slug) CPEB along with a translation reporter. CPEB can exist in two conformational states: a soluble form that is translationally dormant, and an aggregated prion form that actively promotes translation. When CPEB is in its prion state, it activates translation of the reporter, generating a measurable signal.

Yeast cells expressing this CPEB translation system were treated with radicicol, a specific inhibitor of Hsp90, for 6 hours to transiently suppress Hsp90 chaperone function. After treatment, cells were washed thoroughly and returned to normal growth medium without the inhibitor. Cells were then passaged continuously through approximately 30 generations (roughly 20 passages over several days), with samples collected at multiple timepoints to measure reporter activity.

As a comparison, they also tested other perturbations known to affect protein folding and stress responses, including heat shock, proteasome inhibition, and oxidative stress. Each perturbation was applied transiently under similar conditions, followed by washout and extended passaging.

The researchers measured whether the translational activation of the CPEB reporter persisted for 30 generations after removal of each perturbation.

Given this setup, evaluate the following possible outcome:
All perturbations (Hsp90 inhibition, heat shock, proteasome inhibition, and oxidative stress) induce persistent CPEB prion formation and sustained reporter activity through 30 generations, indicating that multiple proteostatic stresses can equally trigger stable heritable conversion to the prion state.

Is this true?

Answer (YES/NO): NO